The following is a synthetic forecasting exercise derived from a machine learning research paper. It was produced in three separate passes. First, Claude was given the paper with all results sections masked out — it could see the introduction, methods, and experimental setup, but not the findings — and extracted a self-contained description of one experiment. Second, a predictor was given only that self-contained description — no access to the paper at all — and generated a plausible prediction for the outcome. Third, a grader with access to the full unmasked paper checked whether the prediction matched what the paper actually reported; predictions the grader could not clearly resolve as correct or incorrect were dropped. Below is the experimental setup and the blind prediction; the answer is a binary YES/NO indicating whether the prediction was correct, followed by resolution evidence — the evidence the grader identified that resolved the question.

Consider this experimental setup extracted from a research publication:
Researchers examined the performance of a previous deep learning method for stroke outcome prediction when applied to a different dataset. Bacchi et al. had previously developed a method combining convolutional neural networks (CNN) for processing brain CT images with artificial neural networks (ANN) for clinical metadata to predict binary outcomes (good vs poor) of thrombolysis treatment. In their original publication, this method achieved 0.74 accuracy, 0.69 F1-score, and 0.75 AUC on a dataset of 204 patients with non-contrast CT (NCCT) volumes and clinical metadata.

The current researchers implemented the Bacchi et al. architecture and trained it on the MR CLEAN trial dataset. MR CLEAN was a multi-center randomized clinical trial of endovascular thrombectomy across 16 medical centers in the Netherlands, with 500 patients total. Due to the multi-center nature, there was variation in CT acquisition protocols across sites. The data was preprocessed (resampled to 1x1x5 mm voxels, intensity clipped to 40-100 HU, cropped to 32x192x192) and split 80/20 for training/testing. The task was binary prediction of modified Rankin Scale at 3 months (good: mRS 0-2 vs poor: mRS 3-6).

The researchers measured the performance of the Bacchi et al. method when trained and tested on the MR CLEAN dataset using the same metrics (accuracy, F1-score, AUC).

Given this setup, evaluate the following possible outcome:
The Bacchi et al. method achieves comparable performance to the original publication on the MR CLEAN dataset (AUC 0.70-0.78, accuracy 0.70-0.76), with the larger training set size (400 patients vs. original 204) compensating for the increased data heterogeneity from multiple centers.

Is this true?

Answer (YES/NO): NO